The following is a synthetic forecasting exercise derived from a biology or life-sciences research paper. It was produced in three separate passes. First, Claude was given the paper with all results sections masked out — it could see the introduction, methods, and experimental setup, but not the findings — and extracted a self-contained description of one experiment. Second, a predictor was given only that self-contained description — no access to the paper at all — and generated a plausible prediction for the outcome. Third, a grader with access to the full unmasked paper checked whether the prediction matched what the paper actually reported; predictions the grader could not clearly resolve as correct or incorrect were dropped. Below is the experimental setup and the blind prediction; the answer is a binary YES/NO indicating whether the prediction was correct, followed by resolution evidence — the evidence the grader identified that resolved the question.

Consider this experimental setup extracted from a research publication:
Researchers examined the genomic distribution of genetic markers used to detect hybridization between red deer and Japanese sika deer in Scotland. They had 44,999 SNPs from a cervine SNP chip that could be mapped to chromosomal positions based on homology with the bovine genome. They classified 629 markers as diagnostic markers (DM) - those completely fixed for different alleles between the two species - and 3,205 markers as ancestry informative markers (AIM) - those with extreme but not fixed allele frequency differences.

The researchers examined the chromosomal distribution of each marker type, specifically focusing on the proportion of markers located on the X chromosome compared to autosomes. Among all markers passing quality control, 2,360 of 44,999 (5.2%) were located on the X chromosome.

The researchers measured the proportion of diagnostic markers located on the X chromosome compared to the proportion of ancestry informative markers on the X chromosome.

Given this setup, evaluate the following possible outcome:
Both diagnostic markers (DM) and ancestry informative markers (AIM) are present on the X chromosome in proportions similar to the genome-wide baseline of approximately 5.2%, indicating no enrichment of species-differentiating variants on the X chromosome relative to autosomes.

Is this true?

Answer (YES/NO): NO